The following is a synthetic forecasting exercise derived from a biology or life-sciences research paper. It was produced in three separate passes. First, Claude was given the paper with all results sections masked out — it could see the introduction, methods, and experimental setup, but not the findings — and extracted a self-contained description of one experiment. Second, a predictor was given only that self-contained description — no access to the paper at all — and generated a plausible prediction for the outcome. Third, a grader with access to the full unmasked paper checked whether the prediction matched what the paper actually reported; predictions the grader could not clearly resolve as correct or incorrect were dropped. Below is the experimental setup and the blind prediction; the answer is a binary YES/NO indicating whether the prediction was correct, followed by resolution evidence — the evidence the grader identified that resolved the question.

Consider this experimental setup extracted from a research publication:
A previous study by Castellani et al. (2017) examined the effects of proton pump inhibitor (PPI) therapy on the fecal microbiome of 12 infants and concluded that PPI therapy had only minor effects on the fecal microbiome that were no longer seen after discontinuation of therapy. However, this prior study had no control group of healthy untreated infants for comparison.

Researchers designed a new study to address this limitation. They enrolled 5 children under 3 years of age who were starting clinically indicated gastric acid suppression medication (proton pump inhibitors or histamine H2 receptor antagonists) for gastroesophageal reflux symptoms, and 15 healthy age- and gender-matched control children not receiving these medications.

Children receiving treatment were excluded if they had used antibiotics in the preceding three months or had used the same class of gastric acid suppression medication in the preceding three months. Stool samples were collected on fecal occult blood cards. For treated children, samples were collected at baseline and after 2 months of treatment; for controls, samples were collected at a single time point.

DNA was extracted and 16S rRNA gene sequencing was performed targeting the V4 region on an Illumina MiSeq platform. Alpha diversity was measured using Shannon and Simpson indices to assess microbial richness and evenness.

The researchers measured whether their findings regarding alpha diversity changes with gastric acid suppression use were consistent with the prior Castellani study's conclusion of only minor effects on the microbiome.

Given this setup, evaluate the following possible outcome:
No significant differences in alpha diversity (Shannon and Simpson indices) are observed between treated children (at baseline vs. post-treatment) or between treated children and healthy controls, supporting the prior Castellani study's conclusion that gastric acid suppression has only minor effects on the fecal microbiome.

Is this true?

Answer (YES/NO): NO